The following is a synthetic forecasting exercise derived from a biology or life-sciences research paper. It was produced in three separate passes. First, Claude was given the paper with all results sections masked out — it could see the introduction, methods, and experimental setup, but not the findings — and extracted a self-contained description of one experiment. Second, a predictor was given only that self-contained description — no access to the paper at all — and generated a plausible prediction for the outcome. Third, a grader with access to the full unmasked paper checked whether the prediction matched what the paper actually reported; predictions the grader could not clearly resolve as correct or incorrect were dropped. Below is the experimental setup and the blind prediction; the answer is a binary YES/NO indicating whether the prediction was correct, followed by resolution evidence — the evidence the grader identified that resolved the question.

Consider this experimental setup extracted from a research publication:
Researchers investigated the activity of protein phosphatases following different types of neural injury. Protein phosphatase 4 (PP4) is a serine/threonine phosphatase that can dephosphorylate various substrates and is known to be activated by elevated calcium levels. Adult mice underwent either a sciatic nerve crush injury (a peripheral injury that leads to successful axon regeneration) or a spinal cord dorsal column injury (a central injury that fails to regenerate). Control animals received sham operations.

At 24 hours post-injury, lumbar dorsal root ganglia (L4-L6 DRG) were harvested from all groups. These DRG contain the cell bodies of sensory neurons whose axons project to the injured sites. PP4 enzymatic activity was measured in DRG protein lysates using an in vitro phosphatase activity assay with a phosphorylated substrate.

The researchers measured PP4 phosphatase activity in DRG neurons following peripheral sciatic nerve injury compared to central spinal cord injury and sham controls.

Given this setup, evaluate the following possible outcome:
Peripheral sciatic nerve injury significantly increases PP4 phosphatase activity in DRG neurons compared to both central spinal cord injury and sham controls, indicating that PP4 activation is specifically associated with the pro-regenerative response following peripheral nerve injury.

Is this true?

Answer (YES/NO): YES